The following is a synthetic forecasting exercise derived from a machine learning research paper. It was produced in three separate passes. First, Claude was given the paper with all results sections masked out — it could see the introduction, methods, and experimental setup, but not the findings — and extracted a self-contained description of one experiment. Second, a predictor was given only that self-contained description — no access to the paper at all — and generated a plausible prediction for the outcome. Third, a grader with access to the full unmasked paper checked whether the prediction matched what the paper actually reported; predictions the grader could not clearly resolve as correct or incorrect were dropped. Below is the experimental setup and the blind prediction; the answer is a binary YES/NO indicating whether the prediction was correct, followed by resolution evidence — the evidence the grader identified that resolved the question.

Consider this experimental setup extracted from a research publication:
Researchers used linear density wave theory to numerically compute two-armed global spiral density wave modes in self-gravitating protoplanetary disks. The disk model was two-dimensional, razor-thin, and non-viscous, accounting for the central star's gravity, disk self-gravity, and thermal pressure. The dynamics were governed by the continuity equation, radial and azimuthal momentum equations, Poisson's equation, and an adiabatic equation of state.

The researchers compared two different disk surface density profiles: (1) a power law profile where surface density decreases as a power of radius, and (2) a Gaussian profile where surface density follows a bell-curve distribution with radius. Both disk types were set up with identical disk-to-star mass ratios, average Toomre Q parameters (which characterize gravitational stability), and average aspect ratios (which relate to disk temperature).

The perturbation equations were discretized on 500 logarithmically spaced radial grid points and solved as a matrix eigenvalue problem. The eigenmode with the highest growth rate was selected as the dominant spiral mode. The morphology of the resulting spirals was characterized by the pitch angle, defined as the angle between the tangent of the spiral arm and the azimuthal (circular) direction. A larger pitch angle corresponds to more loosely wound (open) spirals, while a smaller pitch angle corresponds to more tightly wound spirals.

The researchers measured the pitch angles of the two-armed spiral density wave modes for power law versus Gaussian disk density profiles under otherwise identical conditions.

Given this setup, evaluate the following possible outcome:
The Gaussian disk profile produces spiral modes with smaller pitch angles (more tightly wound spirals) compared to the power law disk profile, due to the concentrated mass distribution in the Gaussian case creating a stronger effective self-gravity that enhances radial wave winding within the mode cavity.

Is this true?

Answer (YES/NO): YES